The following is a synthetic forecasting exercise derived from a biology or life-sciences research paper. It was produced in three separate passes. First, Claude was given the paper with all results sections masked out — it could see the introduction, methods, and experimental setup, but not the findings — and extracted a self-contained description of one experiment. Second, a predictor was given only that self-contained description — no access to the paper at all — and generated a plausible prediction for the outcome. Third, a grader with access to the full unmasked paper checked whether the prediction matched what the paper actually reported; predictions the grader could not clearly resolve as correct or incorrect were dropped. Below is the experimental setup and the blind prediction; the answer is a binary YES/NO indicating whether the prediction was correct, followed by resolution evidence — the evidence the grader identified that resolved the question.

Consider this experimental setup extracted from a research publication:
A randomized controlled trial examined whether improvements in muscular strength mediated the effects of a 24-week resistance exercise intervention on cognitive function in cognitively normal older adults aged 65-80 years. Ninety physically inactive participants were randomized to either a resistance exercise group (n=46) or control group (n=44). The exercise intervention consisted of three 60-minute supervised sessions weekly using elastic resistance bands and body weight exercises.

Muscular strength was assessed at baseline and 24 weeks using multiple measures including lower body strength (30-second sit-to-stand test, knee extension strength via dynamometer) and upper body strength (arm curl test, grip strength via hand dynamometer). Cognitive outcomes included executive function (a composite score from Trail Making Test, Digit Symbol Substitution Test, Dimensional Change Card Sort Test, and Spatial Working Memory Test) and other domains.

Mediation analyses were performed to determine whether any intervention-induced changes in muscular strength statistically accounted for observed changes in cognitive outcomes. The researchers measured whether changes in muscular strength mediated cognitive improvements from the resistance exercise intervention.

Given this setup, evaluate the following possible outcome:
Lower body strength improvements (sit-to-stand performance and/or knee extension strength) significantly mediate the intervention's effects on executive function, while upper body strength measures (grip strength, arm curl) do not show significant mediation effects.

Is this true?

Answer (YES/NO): NO